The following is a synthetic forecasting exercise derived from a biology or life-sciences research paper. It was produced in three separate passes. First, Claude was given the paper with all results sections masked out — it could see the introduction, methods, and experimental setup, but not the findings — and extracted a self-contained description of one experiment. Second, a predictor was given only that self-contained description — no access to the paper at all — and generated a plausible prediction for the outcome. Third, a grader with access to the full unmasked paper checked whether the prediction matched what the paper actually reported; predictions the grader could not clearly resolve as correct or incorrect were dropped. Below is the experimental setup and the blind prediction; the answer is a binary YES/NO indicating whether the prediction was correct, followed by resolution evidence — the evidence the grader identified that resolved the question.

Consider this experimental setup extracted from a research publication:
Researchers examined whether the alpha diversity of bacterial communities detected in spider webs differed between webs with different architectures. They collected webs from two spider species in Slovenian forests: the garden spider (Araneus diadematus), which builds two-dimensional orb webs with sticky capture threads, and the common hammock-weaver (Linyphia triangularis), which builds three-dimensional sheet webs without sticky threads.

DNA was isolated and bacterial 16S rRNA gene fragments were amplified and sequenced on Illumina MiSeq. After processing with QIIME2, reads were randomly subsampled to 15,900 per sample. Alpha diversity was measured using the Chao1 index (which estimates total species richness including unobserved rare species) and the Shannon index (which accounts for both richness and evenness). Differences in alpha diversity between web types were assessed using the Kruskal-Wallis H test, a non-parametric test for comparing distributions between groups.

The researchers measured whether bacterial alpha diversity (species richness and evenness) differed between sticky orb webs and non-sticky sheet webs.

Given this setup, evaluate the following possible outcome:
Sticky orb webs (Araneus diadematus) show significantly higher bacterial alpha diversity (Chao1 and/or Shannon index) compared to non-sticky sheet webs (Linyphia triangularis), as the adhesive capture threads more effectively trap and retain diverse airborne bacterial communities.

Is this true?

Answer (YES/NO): NO